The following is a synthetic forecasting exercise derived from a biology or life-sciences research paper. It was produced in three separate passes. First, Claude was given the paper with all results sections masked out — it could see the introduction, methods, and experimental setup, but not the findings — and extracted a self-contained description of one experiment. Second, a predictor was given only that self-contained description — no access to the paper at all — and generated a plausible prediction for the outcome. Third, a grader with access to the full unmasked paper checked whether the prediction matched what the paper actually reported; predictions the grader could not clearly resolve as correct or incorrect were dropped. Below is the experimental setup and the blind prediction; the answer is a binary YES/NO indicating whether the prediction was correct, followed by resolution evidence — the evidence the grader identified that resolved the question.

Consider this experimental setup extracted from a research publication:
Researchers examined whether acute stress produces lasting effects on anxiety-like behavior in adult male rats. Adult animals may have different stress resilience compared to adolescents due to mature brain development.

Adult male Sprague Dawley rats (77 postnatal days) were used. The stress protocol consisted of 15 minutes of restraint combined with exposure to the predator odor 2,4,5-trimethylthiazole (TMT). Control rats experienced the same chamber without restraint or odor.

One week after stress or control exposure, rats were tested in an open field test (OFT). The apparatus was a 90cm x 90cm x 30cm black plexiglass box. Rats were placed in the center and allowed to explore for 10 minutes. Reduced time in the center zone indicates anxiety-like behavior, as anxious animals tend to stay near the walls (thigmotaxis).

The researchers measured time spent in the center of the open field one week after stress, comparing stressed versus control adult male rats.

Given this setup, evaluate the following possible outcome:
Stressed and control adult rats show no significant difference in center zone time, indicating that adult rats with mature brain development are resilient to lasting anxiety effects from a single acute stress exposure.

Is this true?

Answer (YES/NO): YES